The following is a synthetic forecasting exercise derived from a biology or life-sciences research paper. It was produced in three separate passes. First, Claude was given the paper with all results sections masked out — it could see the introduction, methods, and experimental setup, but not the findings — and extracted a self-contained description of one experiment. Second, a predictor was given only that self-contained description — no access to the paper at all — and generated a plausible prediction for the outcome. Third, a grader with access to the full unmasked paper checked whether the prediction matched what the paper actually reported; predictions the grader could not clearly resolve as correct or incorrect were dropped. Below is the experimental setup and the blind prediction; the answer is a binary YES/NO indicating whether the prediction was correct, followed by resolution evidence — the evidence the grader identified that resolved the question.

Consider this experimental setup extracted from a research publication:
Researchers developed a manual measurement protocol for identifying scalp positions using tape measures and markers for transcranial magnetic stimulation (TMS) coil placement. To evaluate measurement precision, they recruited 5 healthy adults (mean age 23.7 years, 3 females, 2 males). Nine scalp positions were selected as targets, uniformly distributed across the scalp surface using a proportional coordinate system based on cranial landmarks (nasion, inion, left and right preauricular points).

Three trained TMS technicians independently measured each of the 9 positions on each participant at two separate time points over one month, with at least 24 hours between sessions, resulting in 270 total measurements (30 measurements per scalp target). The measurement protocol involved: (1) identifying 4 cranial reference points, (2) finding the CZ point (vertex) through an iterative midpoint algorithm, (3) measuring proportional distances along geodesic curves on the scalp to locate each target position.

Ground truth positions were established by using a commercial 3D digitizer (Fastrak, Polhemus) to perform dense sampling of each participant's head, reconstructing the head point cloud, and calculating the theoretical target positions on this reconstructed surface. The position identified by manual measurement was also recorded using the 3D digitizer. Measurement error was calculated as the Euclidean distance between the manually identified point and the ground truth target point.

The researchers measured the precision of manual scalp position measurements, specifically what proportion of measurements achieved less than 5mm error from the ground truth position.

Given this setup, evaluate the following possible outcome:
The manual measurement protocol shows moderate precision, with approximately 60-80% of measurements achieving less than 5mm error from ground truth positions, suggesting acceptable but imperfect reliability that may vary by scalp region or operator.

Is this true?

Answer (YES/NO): YES